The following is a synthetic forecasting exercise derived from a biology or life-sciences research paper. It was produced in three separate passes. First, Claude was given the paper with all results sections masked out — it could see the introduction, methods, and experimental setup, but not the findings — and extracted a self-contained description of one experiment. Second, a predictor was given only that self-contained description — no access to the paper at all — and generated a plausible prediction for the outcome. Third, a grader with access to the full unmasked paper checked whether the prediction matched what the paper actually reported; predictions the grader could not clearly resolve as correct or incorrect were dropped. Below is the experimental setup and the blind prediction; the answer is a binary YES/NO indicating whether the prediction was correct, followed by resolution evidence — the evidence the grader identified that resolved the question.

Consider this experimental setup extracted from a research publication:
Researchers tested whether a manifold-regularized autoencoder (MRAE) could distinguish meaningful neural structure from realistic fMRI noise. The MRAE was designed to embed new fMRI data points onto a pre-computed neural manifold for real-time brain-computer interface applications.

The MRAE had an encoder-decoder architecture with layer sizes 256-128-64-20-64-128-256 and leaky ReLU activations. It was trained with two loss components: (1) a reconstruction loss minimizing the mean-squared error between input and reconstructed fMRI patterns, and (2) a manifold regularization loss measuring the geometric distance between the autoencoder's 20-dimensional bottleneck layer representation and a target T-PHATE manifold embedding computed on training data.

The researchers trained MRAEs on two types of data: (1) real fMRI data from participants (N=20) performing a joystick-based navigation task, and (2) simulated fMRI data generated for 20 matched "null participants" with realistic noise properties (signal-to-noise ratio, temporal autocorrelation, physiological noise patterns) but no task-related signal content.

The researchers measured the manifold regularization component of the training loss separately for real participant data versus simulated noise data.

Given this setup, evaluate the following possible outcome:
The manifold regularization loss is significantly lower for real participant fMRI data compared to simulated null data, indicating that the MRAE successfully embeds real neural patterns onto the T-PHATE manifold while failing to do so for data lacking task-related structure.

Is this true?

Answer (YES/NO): YES